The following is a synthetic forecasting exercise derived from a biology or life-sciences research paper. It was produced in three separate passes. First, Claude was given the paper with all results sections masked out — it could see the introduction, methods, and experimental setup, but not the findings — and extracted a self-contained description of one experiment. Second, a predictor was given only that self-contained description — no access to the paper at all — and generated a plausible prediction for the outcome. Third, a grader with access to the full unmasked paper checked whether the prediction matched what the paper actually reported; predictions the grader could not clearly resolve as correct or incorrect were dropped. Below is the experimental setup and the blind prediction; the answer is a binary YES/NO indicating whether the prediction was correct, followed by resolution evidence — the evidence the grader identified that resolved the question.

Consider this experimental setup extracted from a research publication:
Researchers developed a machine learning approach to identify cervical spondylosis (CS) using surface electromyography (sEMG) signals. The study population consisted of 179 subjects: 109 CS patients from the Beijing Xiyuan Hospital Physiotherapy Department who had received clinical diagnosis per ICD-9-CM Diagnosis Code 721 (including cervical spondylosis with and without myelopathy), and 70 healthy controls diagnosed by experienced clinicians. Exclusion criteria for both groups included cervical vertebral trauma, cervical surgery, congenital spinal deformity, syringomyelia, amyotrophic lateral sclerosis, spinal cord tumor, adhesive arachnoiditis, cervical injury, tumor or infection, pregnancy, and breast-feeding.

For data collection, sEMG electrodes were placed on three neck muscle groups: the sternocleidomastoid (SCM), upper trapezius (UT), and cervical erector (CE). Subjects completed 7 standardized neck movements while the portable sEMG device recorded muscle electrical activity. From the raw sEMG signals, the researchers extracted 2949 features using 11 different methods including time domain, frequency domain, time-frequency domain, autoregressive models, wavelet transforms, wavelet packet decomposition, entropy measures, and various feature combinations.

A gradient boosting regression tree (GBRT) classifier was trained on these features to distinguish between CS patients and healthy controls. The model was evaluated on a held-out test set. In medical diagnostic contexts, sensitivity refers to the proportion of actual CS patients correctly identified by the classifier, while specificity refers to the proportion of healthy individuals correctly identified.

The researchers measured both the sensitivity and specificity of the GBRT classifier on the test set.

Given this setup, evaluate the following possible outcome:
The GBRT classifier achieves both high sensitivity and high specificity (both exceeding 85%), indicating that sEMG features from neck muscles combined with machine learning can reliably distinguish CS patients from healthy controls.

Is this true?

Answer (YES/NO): NO